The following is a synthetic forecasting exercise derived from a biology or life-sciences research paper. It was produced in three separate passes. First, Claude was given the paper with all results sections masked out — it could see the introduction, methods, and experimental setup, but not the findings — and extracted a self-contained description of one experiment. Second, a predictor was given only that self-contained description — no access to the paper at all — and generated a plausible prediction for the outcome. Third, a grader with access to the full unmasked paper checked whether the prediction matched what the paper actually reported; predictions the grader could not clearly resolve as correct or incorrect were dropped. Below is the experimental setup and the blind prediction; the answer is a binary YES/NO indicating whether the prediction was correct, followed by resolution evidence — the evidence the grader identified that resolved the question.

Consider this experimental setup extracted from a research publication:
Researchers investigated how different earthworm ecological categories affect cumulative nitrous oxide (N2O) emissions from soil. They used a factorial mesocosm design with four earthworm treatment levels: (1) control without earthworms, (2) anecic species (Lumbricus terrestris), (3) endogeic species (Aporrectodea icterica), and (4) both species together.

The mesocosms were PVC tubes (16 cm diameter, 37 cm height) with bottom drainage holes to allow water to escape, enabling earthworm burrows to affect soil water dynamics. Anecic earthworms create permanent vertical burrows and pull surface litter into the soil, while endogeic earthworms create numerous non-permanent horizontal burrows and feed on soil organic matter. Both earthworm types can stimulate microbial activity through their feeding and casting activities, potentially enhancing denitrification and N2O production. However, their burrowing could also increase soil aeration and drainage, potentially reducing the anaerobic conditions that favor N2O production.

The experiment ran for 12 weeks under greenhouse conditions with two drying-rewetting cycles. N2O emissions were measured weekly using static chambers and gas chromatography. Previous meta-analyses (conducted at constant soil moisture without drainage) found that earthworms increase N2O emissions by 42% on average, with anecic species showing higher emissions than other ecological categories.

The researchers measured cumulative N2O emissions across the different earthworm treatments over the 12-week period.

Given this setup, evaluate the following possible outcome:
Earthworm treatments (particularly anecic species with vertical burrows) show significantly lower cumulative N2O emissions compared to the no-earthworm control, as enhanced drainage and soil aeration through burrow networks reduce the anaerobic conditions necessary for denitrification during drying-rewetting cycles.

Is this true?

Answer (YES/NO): NO